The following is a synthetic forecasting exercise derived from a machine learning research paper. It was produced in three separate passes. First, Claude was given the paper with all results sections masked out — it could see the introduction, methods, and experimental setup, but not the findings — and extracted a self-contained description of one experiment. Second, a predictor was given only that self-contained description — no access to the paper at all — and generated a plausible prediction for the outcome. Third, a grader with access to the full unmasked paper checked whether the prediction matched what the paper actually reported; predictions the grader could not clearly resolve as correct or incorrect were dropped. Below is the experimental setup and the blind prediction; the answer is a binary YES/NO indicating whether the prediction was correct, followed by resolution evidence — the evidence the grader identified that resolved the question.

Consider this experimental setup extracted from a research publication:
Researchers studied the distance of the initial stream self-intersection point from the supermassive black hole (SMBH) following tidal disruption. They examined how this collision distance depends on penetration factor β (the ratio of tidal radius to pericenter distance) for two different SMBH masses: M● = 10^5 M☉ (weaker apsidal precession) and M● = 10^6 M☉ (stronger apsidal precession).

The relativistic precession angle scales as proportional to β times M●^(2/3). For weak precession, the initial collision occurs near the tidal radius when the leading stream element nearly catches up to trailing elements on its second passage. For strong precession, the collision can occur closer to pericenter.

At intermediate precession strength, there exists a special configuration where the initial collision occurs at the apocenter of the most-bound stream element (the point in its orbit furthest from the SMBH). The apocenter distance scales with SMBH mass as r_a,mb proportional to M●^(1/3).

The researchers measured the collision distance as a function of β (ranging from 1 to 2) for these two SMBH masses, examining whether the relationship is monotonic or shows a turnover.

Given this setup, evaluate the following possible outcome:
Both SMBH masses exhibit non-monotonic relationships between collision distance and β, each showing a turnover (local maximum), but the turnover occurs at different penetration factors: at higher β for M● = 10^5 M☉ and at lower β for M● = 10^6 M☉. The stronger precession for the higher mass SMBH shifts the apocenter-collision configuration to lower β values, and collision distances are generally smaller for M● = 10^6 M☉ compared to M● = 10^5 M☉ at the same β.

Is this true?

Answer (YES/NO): NO